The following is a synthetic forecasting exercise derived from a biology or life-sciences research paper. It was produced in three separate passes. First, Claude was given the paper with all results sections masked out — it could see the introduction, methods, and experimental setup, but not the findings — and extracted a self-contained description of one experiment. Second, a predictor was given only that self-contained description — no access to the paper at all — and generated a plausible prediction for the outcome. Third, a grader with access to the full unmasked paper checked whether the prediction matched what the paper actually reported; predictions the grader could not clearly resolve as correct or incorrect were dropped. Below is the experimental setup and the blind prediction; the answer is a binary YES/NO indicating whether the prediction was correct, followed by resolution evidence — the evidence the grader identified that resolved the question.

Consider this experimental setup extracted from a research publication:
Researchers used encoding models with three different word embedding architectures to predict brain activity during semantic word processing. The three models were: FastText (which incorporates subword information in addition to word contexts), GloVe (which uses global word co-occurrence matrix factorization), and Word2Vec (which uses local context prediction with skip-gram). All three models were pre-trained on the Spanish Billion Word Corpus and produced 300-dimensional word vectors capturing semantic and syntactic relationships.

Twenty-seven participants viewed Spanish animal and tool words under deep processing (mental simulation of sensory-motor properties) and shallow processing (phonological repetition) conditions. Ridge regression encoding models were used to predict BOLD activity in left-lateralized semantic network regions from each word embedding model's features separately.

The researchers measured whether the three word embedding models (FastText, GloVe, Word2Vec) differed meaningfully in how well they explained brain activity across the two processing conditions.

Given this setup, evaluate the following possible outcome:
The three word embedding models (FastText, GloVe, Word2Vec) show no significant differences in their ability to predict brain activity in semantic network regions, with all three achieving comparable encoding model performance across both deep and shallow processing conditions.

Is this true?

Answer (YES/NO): YES